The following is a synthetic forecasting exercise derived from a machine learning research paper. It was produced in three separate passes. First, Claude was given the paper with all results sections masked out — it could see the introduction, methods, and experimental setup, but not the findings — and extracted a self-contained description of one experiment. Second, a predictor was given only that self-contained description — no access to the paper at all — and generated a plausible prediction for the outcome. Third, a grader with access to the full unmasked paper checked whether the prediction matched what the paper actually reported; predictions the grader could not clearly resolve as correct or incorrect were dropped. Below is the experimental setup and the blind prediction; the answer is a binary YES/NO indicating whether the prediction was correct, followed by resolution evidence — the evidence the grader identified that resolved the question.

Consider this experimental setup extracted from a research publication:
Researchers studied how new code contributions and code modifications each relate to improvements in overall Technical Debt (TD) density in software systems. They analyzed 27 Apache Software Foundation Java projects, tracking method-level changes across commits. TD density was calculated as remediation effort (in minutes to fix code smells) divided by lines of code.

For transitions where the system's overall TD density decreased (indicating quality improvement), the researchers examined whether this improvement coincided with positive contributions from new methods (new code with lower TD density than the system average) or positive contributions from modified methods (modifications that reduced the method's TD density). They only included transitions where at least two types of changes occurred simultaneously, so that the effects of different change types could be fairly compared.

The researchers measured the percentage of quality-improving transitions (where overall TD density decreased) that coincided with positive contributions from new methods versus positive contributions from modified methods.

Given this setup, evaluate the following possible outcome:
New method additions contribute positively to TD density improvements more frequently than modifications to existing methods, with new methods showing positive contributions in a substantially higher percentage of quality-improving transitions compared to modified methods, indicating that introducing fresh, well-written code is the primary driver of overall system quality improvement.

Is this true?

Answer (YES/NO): NO